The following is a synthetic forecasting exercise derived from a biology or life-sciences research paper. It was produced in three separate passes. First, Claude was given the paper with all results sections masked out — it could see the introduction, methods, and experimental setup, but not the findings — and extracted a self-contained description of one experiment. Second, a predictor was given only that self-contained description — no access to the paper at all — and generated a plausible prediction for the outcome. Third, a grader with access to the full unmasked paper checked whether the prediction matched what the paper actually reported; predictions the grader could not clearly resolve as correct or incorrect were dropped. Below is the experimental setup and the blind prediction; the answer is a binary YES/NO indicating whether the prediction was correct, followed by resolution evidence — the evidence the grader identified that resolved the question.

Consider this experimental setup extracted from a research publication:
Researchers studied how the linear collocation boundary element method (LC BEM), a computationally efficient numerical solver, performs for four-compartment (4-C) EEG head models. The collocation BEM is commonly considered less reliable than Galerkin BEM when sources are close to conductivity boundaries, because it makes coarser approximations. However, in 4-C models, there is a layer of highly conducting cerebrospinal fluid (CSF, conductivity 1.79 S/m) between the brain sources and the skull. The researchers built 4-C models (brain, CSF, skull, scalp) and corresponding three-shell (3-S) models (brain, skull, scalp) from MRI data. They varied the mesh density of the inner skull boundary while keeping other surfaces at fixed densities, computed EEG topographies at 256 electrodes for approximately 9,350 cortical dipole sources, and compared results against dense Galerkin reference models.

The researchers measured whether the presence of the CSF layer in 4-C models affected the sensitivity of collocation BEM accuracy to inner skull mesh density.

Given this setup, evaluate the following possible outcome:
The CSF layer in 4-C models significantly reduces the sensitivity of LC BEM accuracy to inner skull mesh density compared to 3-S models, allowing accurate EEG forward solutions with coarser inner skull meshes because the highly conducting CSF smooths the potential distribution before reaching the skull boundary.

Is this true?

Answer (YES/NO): YES